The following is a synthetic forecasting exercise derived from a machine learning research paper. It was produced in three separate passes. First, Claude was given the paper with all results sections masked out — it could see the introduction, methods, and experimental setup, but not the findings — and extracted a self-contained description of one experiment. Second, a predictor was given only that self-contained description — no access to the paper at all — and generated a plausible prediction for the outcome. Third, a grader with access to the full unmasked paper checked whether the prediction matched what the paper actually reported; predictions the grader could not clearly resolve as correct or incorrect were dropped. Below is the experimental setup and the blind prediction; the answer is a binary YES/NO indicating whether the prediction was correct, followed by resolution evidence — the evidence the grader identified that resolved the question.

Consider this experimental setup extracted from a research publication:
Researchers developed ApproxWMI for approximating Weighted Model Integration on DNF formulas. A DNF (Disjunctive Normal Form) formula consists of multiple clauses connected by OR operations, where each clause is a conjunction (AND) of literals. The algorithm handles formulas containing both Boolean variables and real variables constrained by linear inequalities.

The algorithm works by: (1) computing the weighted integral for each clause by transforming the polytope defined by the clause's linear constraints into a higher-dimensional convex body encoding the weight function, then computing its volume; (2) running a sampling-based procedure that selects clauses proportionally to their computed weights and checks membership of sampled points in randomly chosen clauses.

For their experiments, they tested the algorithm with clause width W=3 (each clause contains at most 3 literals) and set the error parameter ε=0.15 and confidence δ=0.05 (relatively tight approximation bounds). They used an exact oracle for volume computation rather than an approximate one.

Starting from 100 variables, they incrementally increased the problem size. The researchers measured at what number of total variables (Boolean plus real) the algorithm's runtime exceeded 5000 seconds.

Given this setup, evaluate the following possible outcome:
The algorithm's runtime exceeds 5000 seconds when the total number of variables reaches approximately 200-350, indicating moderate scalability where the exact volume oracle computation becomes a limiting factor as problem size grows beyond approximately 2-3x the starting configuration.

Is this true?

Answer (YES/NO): NO